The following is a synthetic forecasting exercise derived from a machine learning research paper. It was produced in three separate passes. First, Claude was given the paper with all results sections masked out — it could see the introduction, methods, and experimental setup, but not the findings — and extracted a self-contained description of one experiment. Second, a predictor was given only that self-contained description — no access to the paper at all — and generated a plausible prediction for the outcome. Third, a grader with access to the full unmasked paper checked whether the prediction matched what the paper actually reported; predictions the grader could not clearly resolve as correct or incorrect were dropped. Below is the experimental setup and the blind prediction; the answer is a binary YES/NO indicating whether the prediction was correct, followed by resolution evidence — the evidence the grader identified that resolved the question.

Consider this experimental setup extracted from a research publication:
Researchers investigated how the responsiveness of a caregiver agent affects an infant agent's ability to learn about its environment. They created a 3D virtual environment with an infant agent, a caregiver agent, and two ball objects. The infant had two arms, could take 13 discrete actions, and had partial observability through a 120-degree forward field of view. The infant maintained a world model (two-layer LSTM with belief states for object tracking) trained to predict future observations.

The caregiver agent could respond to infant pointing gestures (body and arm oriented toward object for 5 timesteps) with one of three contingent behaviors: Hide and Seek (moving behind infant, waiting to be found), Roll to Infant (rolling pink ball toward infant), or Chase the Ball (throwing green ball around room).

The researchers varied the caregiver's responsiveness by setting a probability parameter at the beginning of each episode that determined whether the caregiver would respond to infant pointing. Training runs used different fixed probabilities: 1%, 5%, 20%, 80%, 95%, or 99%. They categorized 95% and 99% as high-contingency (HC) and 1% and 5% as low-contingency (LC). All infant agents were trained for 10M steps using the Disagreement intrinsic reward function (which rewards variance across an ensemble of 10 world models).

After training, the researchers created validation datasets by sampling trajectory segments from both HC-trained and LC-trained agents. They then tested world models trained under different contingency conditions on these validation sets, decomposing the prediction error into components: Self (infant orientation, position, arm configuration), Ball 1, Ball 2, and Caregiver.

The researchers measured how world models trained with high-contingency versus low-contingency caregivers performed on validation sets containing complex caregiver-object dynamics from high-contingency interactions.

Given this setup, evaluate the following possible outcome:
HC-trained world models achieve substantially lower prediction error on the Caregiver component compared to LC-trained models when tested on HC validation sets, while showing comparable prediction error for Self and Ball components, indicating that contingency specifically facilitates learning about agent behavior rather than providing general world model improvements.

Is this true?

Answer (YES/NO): NO